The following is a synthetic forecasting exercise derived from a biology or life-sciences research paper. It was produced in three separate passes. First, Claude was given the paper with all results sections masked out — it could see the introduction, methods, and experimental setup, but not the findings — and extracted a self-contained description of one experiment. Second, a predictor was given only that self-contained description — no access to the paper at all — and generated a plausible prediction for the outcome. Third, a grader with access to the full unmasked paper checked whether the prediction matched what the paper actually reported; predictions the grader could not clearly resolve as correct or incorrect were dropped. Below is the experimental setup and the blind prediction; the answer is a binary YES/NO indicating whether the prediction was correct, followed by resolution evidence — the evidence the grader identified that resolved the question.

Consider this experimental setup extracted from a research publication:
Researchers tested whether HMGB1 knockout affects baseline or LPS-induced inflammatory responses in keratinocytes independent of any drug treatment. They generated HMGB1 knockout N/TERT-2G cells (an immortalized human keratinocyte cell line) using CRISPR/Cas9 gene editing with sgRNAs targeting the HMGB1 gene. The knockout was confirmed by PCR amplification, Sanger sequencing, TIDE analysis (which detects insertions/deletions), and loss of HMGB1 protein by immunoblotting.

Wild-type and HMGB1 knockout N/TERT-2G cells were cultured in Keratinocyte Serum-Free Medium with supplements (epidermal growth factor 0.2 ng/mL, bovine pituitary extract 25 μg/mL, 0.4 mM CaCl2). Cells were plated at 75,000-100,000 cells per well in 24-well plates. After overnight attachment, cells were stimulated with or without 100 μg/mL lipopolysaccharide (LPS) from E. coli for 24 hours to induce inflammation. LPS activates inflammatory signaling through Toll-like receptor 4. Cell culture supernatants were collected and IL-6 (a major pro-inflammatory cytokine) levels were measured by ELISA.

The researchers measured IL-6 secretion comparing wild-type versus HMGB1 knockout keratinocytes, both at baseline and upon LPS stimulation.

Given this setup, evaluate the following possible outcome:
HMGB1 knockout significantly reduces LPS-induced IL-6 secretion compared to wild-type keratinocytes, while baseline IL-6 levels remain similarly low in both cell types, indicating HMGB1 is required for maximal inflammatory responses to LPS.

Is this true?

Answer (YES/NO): NO